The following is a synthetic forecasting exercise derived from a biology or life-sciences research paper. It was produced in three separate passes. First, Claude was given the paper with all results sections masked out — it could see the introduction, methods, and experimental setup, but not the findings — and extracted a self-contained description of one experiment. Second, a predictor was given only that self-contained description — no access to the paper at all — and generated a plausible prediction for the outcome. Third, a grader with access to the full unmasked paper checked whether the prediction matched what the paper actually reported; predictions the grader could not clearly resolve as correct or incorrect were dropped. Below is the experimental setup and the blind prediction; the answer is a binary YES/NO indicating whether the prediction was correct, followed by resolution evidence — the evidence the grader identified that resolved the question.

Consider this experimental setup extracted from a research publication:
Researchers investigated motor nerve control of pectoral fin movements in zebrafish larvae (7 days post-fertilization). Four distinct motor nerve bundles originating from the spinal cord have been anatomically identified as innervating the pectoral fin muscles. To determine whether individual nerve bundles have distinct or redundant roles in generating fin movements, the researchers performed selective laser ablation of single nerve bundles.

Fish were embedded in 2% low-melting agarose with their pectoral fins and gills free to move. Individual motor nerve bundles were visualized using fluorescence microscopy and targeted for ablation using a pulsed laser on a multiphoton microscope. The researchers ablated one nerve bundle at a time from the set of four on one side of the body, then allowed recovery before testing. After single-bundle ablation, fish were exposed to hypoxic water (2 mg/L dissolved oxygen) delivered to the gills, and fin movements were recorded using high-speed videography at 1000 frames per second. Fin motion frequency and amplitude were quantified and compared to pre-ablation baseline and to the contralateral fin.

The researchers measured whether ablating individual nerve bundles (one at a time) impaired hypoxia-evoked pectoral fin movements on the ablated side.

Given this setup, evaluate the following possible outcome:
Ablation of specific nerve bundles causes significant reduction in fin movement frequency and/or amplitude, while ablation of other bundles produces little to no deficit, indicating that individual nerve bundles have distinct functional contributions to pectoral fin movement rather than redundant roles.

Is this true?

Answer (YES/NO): NO